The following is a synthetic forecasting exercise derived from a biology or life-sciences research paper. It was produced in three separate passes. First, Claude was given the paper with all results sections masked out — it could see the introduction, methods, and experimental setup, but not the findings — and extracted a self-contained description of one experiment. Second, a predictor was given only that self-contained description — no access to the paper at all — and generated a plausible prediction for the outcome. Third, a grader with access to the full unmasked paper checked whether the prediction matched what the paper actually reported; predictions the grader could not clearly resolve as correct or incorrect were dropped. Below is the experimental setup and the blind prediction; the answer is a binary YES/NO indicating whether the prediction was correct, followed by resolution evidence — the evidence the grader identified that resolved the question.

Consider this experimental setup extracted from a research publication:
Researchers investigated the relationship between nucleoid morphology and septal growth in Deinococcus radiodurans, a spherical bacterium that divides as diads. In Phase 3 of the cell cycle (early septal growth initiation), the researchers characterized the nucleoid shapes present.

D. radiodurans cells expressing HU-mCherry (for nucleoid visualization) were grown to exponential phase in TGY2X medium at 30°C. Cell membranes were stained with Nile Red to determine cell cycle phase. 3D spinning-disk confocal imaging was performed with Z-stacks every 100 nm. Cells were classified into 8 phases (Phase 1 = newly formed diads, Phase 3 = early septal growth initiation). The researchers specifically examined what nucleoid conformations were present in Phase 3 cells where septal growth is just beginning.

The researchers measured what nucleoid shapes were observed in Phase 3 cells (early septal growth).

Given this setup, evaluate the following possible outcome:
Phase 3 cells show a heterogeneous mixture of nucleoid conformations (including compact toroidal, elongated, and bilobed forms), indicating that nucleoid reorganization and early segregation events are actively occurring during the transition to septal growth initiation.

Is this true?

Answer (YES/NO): NO